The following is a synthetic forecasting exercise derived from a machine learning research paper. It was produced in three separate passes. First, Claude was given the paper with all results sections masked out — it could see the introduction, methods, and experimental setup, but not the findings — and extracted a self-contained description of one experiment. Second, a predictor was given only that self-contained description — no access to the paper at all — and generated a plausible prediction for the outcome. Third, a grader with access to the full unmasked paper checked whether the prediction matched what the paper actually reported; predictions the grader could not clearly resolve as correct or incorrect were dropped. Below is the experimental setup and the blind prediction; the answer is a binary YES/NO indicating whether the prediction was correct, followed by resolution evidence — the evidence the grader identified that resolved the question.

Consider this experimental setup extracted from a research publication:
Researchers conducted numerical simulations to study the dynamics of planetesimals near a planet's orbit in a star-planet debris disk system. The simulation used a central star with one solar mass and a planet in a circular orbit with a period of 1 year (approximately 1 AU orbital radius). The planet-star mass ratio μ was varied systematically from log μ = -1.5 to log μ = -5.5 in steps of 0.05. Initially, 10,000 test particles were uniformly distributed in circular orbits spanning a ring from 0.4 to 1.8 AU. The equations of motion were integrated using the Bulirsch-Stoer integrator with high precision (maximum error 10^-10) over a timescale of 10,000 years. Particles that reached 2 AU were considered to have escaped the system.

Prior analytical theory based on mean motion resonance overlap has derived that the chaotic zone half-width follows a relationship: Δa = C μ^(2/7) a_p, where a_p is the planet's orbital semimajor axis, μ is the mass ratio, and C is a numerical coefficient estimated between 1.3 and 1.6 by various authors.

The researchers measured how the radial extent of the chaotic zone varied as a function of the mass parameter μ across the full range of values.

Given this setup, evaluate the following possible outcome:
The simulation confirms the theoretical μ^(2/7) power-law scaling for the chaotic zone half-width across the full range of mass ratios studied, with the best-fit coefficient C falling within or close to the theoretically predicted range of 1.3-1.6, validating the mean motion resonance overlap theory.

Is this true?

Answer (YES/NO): NO